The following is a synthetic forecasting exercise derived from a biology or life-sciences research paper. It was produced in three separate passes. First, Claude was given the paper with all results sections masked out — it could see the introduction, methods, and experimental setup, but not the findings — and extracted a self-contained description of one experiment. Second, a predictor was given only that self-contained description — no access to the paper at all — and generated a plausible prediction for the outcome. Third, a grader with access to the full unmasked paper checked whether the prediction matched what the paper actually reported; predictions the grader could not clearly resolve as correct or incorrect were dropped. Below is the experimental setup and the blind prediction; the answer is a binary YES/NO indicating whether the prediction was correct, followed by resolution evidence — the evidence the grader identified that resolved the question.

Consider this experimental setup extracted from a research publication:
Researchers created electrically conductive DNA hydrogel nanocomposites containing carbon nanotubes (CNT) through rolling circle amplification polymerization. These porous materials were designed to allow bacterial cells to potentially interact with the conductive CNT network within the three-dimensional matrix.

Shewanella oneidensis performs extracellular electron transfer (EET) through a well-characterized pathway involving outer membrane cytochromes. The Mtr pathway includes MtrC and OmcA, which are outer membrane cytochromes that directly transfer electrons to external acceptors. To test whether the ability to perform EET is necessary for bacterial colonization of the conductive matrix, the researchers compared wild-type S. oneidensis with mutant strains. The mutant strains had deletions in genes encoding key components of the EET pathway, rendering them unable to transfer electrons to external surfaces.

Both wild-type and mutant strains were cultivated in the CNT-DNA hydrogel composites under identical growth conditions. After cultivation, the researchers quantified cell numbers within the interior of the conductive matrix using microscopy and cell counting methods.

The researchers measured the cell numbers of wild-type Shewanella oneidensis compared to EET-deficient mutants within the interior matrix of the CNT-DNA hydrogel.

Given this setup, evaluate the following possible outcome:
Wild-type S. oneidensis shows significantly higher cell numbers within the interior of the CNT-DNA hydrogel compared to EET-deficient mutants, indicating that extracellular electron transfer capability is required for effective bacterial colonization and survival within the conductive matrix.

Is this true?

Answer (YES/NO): YES